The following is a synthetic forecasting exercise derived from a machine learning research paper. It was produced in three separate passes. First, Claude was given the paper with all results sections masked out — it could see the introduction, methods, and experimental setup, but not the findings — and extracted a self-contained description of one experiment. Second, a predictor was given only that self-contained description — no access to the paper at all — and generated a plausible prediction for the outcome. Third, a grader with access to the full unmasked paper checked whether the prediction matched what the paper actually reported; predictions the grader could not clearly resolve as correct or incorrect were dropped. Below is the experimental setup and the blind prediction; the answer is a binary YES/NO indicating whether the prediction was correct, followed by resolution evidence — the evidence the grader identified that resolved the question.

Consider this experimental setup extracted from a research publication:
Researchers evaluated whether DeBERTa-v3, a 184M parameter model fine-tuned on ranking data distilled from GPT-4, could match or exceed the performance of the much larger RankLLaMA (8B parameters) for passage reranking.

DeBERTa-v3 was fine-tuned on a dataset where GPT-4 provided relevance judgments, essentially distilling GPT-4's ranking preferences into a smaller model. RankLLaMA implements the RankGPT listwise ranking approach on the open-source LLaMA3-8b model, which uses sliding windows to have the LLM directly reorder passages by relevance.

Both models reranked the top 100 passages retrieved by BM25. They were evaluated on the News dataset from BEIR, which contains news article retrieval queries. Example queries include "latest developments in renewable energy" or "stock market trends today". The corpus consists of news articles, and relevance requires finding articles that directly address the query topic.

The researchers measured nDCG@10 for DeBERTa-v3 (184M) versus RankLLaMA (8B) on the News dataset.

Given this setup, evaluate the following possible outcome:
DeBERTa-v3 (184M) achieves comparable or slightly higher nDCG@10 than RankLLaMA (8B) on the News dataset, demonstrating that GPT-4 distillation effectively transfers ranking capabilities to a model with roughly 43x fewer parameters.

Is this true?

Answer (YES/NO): NO